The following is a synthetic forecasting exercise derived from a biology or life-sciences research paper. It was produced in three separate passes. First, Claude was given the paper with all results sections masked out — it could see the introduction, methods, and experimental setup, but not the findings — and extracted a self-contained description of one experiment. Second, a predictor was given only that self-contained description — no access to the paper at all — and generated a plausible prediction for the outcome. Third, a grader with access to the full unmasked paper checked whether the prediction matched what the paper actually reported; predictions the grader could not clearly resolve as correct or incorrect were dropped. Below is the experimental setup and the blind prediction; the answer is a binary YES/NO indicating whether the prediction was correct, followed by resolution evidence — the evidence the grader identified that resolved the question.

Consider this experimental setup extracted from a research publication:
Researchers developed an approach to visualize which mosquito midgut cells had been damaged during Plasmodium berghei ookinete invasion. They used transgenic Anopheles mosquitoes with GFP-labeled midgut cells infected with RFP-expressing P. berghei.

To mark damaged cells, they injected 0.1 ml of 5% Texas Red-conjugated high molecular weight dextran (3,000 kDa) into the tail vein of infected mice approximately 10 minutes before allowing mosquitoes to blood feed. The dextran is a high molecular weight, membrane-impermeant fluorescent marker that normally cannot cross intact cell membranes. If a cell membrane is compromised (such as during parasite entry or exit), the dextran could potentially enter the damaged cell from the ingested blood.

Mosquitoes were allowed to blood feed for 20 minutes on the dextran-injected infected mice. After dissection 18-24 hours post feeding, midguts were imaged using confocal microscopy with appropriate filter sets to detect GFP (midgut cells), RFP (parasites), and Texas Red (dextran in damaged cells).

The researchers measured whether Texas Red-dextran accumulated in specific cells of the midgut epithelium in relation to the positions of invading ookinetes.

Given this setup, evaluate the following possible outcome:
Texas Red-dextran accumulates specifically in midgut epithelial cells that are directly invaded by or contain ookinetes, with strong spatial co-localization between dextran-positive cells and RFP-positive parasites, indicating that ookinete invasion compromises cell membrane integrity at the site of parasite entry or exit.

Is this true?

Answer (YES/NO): NO